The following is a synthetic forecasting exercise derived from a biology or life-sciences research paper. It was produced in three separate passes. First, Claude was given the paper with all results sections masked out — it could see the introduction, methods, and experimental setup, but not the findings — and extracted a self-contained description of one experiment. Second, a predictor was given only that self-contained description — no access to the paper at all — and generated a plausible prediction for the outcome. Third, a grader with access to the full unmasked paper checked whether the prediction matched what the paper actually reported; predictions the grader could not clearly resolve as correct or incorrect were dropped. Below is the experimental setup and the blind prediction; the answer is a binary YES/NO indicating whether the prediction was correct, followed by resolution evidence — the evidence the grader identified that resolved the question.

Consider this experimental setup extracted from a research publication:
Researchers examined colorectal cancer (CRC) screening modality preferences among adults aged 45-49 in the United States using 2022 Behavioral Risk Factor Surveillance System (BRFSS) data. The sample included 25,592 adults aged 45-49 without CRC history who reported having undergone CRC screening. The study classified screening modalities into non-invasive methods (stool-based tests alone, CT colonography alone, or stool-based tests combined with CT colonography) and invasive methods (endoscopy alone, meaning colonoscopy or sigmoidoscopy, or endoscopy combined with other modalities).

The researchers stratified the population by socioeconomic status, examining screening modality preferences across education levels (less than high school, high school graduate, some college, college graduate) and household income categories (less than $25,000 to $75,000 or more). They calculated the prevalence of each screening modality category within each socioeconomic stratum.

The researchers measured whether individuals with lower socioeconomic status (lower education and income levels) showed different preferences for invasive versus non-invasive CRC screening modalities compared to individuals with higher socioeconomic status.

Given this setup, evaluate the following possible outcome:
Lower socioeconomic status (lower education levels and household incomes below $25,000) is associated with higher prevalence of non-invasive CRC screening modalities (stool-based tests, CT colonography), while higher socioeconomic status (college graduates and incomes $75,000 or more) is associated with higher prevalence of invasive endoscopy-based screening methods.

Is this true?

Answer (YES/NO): YES